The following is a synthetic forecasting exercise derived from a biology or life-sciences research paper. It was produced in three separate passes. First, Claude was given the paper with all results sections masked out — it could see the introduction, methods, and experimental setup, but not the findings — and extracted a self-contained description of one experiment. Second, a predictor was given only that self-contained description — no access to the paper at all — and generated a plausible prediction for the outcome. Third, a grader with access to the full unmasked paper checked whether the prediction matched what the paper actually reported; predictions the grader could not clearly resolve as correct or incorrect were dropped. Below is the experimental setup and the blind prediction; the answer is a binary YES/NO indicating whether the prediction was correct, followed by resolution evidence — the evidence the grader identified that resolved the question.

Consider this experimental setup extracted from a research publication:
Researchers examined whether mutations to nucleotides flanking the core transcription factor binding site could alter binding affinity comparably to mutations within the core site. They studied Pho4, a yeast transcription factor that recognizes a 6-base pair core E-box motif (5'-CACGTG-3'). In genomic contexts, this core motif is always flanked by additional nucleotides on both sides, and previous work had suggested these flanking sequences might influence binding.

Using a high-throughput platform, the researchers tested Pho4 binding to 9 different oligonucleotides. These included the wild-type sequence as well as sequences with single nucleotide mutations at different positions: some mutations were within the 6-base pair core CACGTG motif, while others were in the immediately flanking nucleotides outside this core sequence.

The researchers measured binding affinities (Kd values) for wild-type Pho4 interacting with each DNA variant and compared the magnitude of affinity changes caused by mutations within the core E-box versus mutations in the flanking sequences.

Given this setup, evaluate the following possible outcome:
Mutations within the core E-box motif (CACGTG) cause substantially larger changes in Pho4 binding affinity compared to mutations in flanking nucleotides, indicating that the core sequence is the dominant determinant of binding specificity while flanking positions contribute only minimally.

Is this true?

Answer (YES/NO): NO